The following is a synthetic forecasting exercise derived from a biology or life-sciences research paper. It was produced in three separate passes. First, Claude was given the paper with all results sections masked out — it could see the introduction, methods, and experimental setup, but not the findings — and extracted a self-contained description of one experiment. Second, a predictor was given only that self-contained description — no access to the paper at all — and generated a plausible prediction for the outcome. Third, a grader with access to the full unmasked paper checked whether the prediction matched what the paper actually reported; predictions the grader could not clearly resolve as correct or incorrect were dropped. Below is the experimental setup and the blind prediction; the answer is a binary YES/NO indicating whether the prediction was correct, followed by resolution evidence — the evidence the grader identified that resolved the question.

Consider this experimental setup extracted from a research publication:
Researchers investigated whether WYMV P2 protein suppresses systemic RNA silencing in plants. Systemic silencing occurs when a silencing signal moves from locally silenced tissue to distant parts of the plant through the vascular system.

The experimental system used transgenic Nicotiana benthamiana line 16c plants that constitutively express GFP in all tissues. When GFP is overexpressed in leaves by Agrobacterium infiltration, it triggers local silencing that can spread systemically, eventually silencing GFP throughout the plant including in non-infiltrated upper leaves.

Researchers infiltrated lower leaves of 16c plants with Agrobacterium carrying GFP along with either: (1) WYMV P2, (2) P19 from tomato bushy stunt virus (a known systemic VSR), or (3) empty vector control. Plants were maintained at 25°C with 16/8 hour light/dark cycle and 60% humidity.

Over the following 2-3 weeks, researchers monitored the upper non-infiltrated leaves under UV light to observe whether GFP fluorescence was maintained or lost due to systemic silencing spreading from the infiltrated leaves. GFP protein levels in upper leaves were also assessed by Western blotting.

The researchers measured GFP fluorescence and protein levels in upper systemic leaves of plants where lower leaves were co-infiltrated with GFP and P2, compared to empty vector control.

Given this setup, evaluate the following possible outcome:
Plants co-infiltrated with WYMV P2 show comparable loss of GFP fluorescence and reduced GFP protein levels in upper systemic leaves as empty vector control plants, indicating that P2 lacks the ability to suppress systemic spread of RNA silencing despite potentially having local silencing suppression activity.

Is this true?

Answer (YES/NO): NO